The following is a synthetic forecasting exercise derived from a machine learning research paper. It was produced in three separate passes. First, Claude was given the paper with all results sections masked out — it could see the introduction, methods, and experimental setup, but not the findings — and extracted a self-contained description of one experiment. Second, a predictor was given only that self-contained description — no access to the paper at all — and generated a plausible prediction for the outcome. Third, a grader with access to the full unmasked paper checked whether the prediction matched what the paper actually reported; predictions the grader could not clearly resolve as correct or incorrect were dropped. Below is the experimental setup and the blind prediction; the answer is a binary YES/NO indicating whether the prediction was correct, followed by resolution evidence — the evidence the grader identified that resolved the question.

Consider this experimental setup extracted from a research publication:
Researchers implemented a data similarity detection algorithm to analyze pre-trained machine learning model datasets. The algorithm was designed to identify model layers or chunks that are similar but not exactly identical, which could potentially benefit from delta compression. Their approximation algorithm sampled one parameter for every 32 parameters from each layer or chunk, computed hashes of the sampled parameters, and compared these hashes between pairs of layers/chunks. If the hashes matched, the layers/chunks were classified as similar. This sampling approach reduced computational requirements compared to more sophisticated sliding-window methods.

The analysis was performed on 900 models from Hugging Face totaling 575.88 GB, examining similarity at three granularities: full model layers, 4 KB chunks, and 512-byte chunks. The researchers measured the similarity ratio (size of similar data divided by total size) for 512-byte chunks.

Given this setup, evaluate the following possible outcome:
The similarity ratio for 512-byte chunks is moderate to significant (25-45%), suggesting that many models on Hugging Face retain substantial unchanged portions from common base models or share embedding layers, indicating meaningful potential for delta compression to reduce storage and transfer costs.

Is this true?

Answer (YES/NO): NO